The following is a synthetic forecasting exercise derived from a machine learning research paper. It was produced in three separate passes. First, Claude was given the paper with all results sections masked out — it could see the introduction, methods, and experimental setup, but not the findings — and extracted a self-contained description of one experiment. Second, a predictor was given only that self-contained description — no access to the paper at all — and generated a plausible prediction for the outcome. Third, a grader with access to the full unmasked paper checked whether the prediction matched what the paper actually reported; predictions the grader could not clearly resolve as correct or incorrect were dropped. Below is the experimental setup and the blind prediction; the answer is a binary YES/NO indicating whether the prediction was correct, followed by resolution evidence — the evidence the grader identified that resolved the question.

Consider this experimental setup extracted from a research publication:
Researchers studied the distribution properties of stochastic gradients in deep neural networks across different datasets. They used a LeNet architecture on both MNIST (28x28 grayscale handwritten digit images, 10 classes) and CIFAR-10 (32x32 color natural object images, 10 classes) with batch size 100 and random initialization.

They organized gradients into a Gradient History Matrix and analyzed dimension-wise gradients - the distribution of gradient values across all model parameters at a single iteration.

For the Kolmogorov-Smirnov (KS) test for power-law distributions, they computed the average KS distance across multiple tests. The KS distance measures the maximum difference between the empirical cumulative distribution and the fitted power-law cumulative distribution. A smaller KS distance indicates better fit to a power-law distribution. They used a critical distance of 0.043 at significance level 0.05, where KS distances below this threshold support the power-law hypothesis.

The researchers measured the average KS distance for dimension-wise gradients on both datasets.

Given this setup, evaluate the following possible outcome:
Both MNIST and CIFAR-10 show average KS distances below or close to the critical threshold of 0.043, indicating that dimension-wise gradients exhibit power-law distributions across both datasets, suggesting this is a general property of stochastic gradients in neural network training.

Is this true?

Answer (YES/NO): YES